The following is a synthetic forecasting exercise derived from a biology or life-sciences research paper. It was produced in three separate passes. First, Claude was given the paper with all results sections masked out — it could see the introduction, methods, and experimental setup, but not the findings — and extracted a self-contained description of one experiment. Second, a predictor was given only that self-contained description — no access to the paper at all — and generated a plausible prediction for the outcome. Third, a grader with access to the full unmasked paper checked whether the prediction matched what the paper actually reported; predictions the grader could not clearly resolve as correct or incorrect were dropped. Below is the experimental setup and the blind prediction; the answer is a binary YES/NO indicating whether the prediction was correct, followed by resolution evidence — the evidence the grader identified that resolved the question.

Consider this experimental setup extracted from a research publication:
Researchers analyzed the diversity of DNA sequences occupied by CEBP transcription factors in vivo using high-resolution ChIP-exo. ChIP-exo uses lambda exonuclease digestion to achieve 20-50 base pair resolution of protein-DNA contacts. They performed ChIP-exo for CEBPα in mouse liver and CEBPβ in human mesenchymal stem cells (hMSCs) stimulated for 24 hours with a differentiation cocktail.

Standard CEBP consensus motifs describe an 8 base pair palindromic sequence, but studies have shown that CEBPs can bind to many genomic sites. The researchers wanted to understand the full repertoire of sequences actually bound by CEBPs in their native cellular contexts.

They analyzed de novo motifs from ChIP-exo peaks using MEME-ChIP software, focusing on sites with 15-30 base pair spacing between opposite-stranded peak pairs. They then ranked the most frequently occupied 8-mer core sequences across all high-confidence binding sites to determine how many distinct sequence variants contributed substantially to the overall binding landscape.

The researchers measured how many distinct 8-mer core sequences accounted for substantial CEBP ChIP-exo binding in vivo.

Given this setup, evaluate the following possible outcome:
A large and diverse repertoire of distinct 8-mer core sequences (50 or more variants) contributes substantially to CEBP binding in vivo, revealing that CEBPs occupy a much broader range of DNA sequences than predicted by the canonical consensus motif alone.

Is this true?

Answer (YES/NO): NO